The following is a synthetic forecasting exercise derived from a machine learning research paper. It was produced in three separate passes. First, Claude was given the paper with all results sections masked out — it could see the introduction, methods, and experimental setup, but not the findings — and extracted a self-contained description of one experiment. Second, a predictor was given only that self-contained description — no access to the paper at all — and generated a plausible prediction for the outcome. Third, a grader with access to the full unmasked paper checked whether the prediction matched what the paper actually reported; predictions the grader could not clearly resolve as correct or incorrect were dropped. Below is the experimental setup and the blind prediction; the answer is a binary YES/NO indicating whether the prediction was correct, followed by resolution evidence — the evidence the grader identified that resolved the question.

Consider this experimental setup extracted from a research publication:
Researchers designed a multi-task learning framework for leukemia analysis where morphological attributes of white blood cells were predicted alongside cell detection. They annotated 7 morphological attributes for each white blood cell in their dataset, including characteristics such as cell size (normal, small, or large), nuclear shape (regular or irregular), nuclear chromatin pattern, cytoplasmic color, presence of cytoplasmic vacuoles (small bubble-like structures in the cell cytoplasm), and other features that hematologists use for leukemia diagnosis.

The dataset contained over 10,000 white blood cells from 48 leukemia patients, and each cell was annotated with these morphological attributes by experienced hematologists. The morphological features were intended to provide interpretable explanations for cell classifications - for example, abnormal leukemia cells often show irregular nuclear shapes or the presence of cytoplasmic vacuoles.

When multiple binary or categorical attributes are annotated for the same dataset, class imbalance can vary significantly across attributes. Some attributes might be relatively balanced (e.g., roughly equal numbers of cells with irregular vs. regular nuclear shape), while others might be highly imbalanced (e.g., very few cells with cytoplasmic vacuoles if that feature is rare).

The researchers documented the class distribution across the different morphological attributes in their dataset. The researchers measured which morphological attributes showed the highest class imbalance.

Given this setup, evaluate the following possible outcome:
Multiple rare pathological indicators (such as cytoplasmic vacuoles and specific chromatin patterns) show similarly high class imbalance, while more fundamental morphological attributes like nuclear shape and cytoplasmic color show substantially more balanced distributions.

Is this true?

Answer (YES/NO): NO